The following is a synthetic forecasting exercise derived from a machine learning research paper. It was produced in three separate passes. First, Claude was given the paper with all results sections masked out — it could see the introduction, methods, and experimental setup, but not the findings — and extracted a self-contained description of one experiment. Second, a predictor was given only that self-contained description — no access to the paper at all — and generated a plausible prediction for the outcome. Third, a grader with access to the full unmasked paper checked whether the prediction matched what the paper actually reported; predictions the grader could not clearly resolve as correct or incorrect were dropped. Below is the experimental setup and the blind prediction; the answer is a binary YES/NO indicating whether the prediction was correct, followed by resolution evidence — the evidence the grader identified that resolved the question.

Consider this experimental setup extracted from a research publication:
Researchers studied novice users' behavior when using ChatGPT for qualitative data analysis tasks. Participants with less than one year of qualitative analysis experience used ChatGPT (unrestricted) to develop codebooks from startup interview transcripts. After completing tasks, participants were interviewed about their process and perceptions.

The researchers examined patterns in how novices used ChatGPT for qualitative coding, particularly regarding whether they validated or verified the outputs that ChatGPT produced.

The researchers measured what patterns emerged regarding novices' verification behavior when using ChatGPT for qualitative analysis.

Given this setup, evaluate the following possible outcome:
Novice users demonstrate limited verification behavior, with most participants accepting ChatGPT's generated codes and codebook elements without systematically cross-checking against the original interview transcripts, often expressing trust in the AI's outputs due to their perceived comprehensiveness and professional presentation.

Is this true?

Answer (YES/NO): NO